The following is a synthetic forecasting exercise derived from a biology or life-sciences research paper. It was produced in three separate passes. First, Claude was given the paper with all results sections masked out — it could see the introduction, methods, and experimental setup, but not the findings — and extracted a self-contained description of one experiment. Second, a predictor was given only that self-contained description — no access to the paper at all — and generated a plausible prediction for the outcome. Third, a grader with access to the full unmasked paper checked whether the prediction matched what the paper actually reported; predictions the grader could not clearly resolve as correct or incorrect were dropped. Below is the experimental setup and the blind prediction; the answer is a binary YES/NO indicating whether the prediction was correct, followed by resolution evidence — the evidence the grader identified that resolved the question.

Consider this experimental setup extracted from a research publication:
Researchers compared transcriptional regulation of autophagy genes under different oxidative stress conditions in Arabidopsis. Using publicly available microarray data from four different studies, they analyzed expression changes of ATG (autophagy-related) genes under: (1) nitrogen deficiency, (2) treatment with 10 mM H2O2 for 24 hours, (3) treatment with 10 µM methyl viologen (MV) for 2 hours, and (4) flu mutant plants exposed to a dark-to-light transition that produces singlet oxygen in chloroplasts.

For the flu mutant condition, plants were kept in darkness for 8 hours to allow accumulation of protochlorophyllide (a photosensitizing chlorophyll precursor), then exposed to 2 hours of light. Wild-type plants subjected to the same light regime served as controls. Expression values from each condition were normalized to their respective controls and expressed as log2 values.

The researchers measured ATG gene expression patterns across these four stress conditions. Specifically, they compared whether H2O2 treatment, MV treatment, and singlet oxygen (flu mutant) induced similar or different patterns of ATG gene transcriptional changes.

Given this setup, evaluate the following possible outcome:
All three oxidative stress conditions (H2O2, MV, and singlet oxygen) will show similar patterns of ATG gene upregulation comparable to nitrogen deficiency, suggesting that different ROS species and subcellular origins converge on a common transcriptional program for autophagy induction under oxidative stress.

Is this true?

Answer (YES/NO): NO